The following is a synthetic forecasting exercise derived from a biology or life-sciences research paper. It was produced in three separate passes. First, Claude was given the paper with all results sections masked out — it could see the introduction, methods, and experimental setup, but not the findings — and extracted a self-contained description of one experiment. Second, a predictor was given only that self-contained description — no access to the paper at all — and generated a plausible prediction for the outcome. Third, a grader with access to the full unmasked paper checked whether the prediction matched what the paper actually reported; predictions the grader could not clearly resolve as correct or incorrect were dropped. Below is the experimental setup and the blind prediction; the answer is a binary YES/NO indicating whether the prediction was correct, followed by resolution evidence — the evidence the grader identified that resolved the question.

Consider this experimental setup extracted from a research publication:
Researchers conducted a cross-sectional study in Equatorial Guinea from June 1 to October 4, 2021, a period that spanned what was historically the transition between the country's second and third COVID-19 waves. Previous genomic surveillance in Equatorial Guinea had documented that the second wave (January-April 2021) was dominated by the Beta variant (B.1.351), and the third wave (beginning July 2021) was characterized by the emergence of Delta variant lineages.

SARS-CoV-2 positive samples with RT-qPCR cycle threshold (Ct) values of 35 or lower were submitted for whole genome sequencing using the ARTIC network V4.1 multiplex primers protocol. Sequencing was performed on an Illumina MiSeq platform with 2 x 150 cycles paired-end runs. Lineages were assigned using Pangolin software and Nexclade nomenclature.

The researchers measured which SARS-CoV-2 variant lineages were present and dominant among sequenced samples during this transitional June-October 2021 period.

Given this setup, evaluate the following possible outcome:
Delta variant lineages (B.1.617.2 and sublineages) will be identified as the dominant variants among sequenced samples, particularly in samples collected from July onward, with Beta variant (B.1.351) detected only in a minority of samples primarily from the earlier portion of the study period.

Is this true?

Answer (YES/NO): YES